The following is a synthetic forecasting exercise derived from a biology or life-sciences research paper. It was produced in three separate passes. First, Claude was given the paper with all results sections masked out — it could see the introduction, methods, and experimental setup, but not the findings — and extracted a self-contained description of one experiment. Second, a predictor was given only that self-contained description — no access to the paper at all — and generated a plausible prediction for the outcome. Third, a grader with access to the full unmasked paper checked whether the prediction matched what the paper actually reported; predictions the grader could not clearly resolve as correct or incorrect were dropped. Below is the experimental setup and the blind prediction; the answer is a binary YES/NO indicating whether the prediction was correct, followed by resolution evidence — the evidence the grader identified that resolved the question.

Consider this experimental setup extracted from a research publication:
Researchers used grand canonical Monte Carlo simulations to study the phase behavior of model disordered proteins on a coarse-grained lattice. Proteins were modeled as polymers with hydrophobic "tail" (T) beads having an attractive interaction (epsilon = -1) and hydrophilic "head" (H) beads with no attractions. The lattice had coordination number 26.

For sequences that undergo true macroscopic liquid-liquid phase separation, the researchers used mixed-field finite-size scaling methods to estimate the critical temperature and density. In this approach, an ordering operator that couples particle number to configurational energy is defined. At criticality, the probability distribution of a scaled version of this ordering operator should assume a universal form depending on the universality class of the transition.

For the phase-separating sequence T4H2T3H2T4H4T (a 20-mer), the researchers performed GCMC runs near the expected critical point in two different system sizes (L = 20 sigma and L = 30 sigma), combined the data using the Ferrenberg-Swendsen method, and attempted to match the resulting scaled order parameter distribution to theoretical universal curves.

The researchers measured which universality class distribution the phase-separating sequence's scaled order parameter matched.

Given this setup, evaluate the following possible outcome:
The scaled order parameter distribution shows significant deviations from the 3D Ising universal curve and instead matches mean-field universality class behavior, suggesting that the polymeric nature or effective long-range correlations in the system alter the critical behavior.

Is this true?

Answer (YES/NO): NO